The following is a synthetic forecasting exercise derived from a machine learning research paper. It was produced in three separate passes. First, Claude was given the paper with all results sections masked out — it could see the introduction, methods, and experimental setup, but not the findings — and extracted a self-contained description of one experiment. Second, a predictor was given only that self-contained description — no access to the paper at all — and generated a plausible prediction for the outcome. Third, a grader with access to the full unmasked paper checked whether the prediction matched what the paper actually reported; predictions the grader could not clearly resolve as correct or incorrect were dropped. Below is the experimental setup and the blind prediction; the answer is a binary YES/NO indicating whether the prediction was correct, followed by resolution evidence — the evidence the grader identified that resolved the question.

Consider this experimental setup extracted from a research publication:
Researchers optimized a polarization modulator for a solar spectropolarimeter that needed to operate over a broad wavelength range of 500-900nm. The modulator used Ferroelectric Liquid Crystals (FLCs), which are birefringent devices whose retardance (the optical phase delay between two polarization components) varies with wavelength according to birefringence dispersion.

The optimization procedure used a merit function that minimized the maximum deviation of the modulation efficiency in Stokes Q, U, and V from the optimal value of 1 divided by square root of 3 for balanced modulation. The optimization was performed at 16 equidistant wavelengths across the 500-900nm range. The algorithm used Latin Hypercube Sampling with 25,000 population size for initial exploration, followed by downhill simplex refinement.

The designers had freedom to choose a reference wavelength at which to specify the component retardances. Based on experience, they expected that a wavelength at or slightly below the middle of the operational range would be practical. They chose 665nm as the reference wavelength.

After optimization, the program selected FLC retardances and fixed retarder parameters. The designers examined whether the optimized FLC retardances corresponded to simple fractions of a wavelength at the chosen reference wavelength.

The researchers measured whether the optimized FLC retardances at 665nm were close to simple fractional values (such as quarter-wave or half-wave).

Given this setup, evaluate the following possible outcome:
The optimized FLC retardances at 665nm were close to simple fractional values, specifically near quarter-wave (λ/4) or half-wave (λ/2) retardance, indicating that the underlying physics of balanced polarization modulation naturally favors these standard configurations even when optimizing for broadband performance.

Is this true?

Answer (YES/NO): YES